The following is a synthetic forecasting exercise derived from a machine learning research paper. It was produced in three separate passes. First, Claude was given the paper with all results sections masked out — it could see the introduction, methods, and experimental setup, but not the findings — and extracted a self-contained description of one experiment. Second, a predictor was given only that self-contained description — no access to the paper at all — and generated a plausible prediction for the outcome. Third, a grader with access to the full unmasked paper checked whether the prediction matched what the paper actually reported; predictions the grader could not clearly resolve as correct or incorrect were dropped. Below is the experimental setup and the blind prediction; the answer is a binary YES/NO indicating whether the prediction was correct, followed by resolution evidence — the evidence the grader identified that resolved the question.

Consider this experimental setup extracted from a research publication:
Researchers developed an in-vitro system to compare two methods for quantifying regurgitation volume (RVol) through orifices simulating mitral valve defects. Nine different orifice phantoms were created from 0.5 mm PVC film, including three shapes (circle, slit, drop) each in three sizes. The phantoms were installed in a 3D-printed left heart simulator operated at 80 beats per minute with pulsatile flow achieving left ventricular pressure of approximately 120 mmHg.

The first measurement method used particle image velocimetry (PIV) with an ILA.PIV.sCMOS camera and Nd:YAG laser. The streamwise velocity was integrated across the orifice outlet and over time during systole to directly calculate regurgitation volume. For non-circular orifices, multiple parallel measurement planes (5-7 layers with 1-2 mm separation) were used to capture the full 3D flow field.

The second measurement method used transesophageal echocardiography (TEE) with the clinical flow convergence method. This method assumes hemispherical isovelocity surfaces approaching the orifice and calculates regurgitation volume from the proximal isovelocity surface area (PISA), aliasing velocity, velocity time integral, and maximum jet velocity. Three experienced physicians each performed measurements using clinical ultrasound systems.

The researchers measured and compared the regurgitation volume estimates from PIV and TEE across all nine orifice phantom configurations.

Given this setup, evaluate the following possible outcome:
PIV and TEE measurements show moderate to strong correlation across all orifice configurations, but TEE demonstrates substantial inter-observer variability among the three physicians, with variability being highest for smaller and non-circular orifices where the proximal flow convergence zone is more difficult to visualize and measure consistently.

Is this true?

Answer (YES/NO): NO